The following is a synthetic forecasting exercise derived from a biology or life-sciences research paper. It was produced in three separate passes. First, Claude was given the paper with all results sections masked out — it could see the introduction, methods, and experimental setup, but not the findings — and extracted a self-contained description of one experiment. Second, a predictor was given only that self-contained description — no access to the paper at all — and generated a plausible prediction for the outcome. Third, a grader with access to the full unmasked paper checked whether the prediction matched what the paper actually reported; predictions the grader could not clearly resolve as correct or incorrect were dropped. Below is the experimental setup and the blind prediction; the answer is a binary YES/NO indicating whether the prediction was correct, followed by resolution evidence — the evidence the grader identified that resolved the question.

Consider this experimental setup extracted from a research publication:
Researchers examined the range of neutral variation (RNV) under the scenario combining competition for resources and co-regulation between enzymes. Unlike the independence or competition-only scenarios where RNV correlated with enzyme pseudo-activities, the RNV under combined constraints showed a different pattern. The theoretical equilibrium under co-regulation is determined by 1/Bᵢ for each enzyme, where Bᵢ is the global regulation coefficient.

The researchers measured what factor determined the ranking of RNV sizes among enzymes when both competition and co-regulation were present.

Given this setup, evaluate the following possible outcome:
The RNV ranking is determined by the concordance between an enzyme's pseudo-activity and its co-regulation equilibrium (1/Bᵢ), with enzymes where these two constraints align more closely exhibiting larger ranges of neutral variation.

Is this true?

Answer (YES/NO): NO